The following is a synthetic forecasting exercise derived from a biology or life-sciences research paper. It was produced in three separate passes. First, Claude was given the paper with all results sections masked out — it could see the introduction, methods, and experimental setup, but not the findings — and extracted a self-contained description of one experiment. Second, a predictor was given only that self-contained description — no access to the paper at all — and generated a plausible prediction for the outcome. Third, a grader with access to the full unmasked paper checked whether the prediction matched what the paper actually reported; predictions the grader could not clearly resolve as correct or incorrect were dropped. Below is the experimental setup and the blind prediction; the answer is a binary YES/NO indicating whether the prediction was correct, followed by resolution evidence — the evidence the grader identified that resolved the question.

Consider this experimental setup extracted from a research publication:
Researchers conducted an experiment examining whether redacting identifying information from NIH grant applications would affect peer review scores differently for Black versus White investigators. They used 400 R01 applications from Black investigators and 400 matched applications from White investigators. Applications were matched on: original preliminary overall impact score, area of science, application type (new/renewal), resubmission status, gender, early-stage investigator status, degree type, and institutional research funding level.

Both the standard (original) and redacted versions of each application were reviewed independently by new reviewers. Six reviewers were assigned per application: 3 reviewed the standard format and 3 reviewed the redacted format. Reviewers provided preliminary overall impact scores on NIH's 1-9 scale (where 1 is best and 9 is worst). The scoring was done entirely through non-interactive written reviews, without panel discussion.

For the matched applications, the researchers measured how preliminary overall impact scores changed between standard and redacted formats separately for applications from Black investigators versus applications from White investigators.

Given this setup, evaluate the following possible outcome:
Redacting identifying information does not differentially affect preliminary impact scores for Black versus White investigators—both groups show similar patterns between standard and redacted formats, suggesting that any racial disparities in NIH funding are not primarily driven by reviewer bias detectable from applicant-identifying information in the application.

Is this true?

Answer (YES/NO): NO